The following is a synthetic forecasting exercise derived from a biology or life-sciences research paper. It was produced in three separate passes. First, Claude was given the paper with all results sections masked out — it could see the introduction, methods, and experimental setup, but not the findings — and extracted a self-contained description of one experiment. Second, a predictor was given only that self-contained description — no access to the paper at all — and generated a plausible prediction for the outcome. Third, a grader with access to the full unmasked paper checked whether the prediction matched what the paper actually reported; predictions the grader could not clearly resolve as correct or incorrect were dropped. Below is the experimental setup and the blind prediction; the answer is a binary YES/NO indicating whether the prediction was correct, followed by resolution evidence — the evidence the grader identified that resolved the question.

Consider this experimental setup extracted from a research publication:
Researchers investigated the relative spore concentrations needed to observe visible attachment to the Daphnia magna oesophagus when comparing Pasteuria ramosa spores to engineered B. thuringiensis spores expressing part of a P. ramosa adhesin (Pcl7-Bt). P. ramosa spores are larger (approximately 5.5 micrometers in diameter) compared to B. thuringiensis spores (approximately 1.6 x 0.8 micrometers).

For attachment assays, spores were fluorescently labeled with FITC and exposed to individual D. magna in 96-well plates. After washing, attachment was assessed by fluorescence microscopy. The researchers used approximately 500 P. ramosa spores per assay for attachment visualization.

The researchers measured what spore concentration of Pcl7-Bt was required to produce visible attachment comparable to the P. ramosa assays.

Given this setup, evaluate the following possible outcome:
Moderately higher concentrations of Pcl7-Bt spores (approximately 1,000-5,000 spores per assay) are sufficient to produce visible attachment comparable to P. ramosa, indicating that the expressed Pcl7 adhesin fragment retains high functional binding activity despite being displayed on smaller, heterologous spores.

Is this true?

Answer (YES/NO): NO